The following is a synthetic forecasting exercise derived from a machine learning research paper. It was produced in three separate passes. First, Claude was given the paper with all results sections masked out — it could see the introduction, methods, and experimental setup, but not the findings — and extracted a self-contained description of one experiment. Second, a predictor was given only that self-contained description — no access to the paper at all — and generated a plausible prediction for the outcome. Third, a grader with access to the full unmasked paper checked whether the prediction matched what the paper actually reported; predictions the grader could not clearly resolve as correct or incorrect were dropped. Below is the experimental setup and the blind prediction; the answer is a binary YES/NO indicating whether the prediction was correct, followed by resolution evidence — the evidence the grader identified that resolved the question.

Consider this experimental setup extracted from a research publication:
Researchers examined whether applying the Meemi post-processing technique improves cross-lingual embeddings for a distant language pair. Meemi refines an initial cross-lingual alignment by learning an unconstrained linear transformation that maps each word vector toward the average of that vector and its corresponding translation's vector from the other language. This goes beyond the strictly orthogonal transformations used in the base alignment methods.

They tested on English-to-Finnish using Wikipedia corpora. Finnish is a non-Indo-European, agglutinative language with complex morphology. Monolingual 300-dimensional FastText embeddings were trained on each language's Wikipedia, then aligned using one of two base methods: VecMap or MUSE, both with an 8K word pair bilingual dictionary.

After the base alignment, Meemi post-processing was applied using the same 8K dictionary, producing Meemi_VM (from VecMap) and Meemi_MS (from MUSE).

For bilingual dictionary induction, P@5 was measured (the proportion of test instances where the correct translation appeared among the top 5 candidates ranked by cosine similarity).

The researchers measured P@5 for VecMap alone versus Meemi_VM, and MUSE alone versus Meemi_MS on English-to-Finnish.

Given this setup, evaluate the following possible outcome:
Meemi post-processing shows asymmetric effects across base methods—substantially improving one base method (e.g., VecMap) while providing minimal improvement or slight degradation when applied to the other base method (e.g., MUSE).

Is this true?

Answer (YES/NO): NO